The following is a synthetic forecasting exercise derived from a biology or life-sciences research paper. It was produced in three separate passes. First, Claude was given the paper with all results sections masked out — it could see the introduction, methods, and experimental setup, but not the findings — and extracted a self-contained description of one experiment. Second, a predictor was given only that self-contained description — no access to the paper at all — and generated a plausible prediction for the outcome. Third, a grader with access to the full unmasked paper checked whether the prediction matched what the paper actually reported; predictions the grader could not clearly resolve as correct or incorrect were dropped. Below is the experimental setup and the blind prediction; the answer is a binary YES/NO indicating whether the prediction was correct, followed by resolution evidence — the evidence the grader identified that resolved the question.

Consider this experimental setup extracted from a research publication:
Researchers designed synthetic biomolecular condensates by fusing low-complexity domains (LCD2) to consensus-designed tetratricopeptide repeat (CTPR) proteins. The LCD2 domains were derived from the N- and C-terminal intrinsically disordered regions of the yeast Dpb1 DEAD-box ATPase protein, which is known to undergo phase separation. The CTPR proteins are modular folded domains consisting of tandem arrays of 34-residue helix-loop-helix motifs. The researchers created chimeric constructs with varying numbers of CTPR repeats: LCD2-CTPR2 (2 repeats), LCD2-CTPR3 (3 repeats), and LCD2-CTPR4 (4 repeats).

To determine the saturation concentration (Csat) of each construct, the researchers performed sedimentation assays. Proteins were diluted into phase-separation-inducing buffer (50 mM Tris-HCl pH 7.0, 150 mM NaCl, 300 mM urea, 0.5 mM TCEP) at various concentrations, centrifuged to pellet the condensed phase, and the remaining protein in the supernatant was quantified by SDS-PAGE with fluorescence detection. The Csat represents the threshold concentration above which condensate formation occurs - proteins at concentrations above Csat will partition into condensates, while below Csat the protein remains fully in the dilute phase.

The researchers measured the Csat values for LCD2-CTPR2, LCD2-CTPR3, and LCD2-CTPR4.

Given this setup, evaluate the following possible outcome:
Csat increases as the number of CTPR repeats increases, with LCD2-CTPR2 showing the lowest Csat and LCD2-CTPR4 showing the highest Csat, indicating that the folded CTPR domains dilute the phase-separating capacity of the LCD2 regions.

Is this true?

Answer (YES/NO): NO